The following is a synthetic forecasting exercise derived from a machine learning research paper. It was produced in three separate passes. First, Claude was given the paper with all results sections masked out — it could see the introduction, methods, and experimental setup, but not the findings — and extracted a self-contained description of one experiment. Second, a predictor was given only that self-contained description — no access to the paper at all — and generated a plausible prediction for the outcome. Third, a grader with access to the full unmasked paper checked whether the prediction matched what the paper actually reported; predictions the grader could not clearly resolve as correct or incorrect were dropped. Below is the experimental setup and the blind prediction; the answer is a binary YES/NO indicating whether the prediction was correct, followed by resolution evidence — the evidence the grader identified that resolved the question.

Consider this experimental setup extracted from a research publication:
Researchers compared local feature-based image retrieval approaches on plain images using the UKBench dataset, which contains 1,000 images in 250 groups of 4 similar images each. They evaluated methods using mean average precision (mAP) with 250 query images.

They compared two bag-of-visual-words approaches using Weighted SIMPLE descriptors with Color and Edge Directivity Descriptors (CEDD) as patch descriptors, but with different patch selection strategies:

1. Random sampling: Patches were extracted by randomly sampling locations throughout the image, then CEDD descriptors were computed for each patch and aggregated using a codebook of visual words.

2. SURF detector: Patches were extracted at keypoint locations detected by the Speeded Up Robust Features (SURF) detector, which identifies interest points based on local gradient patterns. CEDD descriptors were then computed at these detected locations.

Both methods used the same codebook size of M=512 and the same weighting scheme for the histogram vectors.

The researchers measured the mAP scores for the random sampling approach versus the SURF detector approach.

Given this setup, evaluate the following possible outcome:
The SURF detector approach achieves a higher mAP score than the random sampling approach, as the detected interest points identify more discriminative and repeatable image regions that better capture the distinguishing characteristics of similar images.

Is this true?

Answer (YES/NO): NO